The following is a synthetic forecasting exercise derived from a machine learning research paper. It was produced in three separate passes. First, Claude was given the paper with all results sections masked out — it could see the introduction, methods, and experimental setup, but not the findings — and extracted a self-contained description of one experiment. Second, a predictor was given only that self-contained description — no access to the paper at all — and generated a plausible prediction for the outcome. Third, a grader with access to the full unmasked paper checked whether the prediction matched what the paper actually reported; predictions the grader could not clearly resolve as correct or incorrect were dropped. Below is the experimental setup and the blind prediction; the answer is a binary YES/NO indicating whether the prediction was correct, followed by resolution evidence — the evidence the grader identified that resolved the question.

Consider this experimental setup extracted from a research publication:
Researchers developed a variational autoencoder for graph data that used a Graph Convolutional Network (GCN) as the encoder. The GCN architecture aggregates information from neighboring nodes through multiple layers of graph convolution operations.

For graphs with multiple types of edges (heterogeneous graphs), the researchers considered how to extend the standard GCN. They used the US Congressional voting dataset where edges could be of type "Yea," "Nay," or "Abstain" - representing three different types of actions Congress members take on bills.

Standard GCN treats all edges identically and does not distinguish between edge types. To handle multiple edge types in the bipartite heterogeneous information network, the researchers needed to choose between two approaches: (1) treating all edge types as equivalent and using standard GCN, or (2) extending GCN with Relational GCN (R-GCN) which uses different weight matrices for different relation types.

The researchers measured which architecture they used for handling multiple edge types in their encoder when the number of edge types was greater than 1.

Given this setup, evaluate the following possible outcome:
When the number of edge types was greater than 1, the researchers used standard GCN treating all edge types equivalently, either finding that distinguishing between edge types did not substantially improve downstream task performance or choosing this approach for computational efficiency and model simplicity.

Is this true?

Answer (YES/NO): NO